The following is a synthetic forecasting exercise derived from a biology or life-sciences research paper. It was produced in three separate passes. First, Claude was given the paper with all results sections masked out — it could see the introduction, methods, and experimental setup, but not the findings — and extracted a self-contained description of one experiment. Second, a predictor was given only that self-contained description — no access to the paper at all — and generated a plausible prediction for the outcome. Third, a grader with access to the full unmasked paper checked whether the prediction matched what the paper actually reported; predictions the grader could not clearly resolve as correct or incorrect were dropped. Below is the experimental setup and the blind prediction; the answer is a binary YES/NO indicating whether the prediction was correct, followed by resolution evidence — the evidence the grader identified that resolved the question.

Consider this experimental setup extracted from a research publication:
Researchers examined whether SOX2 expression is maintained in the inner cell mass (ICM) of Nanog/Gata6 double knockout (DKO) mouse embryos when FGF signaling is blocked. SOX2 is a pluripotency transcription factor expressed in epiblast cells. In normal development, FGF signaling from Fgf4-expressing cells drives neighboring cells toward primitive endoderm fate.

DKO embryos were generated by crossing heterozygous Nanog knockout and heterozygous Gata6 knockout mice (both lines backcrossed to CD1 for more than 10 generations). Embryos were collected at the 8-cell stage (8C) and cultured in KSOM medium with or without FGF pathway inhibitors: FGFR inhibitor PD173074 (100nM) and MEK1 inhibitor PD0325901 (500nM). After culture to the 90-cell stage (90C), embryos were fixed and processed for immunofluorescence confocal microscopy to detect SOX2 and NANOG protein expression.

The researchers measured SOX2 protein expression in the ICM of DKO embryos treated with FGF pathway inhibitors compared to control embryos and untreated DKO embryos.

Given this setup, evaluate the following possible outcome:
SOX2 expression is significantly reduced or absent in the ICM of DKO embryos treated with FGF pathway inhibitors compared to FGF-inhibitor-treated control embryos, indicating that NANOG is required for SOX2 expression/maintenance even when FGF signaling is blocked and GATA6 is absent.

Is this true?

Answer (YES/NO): NO